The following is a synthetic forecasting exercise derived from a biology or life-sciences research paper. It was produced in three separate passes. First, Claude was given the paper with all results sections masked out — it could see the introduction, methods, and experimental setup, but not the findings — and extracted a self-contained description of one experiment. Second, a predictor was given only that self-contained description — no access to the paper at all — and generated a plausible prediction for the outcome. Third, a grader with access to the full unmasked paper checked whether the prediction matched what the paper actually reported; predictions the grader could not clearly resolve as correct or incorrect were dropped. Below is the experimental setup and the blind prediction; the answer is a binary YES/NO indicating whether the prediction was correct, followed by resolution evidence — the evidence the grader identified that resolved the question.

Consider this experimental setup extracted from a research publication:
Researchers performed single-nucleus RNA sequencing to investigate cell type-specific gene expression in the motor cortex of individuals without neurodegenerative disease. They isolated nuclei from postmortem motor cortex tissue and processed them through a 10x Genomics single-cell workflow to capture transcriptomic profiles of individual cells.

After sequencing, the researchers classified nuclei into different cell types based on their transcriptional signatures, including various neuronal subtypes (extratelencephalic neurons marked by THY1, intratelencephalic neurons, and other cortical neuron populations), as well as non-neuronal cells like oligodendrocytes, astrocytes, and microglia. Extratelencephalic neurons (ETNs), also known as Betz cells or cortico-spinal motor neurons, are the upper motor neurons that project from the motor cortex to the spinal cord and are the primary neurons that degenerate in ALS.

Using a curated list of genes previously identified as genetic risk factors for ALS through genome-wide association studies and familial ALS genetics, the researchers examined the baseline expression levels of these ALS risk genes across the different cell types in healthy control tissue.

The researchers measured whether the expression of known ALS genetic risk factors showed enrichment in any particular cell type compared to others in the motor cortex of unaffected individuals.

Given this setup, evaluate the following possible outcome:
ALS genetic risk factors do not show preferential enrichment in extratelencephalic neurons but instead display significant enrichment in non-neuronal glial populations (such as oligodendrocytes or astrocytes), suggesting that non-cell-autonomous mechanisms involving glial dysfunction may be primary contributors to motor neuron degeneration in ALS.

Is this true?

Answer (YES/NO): NO